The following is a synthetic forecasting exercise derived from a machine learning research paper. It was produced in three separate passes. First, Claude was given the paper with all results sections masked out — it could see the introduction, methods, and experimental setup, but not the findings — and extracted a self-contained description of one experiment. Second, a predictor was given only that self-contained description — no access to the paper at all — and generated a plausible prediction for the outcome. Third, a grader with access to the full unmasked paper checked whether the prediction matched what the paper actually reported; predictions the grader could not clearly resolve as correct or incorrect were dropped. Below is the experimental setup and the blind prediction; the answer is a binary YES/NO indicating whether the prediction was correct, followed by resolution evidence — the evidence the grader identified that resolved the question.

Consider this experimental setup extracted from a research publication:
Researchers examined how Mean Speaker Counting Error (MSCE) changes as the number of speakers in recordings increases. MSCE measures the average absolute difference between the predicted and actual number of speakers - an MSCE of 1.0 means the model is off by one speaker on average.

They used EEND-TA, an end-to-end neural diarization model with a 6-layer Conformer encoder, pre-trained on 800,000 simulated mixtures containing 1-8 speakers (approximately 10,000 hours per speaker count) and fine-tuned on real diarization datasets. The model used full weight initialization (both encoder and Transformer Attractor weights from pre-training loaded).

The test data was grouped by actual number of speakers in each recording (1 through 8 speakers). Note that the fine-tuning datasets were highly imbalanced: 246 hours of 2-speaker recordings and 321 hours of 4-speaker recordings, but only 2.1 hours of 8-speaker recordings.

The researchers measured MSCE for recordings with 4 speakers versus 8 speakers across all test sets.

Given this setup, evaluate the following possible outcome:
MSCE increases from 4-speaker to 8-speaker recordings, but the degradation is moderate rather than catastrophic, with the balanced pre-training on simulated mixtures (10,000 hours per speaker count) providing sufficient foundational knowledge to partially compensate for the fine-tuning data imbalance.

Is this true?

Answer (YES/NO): NO